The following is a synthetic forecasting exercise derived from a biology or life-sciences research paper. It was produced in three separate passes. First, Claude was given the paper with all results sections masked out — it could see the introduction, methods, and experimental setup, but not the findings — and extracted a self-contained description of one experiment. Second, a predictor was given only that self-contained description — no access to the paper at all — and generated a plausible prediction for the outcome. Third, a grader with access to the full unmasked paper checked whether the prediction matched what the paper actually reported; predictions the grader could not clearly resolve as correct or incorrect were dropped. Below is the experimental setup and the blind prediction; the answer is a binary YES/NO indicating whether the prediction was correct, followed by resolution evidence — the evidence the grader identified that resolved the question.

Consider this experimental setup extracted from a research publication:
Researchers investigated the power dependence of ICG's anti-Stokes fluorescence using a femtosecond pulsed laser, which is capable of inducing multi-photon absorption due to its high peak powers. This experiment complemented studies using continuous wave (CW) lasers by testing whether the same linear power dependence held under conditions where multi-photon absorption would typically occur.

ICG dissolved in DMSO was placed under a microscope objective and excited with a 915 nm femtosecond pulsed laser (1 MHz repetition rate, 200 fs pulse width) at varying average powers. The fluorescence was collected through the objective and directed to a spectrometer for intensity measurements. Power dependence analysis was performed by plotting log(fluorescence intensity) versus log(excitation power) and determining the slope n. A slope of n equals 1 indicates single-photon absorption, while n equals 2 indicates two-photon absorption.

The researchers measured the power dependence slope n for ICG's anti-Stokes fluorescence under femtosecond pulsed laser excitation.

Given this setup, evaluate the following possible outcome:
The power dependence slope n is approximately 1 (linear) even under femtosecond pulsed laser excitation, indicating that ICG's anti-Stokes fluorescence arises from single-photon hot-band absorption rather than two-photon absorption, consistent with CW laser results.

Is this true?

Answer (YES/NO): YES